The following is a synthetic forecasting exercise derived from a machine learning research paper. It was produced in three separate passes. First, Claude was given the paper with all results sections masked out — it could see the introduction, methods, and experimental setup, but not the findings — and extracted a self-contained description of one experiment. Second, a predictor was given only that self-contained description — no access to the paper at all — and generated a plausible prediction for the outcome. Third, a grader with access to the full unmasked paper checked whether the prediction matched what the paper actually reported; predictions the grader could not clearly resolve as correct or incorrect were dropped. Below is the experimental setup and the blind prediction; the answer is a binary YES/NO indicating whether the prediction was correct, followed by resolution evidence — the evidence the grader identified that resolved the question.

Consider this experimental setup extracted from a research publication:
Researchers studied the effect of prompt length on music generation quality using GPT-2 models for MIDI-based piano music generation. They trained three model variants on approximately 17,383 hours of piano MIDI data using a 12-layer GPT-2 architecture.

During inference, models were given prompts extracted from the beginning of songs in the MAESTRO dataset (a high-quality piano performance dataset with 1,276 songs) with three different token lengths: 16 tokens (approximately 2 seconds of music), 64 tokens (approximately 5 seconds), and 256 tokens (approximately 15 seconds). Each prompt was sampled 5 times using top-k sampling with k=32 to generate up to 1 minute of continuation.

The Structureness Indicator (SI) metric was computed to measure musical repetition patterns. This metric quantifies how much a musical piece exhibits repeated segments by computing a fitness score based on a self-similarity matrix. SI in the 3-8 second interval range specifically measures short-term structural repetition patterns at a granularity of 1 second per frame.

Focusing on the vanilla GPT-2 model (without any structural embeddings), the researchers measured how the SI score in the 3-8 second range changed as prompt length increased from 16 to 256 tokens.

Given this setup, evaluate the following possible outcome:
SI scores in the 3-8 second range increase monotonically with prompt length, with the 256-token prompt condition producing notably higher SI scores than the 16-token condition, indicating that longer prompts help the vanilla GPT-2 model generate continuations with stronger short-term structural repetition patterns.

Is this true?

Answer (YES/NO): NO